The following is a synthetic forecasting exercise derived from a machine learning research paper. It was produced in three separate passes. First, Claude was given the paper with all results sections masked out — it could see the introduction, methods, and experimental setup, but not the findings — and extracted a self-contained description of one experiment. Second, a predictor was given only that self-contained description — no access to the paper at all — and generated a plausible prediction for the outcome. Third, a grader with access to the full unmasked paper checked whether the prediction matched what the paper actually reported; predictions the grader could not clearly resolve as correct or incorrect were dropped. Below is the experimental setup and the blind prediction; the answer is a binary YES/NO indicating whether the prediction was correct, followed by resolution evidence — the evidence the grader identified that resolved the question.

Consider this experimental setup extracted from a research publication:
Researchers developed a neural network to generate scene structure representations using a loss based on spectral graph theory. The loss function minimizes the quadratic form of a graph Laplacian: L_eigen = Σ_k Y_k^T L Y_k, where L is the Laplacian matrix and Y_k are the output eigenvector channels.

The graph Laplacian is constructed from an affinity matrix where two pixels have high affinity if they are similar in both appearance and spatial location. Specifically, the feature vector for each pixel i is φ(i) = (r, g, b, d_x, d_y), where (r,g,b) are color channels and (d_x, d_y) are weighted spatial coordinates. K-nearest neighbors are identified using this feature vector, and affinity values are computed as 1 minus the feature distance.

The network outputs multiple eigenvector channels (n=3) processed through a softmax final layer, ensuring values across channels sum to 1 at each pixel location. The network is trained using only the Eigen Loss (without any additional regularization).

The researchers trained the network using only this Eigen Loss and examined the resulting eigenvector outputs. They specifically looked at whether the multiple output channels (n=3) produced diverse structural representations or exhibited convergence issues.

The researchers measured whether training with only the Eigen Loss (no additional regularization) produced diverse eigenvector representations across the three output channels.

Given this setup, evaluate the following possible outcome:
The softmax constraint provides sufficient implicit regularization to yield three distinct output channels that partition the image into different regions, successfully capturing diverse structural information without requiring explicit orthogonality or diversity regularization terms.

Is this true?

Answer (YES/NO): NO